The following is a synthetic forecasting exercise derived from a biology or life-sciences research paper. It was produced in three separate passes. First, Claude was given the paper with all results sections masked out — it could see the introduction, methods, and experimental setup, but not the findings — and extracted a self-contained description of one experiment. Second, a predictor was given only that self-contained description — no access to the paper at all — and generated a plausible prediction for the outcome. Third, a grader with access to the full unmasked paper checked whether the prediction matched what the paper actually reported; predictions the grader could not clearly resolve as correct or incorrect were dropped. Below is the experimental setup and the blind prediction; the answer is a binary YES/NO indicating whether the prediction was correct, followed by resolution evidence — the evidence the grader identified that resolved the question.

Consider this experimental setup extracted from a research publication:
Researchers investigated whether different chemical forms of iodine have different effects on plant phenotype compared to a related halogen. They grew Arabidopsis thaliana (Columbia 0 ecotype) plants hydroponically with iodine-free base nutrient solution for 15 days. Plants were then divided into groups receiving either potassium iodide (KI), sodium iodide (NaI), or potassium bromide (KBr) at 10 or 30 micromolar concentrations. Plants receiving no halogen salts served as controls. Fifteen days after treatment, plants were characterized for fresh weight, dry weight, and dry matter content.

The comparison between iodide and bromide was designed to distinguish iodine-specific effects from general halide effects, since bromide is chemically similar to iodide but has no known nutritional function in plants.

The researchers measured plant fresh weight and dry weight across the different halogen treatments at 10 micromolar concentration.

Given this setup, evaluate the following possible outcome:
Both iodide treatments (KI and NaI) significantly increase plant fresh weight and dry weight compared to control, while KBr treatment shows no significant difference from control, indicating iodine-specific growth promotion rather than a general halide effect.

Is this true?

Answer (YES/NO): NO